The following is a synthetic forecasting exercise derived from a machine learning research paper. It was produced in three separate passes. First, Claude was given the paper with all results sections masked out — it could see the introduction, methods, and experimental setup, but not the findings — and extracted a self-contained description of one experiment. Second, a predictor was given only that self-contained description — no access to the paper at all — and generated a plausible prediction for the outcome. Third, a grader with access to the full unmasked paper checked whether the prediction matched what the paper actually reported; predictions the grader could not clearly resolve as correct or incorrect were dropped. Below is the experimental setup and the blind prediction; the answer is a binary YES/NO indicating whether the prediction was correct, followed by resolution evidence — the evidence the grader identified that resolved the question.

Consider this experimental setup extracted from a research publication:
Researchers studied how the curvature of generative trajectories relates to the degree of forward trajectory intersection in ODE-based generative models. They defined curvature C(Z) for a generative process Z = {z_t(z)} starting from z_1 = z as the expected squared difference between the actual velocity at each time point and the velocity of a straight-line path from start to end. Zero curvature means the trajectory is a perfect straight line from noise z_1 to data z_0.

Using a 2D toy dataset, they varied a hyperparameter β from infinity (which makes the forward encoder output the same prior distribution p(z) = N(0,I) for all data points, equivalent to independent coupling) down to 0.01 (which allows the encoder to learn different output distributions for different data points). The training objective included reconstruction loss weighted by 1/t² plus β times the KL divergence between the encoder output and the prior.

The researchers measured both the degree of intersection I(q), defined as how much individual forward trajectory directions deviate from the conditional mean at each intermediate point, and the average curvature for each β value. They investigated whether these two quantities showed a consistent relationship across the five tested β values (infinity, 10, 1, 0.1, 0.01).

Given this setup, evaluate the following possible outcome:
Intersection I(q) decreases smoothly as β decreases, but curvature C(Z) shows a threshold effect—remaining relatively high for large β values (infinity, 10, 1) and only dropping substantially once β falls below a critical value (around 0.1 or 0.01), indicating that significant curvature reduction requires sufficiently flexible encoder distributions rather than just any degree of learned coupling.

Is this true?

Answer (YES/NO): NO